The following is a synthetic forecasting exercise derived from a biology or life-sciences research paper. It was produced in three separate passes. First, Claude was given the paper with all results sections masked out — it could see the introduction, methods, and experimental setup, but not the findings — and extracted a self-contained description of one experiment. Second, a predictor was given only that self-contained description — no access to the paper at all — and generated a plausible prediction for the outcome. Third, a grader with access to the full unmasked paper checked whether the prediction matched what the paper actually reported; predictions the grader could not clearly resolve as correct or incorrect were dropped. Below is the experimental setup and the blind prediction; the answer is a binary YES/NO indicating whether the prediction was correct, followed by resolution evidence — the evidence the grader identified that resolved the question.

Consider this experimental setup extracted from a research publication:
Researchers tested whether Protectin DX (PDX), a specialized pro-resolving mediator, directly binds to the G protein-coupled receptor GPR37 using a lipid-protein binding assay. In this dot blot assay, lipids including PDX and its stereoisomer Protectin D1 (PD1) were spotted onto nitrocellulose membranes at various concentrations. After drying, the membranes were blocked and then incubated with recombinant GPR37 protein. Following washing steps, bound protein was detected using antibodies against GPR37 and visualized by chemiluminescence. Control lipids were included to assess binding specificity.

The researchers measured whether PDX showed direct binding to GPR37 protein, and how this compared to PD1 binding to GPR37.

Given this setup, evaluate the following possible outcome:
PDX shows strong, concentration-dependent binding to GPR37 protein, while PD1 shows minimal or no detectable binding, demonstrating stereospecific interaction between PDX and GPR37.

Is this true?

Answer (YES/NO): NO